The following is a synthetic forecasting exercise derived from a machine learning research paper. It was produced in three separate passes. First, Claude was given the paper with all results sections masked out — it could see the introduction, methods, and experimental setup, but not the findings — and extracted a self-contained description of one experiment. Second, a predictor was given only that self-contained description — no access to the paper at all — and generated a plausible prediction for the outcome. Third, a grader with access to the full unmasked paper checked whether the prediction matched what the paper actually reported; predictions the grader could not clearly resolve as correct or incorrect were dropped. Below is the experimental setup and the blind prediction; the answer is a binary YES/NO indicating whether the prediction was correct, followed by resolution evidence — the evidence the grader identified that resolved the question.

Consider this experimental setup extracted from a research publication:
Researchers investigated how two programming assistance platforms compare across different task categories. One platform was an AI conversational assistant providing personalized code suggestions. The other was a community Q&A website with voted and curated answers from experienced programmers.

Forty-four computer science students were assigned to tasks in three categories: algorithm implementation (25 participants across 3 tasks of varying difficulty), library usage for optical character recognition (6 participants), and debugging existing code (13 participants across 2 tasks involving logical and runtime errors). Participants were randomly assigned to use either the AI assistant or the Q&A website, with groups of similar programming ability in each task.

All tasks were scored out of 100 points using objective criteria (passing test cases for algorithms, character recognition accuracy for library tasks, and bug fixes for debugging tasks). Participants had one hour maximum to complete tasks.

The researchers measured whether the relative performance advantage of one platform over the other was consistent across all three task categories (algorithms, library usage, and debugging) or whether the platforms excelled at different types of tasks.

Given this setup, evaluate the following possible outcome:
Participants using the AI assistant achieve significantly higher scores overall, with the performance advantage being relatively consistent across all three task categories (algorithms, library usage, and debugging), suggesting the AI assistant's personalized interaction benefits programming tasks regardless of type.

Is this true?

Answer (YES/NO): NO